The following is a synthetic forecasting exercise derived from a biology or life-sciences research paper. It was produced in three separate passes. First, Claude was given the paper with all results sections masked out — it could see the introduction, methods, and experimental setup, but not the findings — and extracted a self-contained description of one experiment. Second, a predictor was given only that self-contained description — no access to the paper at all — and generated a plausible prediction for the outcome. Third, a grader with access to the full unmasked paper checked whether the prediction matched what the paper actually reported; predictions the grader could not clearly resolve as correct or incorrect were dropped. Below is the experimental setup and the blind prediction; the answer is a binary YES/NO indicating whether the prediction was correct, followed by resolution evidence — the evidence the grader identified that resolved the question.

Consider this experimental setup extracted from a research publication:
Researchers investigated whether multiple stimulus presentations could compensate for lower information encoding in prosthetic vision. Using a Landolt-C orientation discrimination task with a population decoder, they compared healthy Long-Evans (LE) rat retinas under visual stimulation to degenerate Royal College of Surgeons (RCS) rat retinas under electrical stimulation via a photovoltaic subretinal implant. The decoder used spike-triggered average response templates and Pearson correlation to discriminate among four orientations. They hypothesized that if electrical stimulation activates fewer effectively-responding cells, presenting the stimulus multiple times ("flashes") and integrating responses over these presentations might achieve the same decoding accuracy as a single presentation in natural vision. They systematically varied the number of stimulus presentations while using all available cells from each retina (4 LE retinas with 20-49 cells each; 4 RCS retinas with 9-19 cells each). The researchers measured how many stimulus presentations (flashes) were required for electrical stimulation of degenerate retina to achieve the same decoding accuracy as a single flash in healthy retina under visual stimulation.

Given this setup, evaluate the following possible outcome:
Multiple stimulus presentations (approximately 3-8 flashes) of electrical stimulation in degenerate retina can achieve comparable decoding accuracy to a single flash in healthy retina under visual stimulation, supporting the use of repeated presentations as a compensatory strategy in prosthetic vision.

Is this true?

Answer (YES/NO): YES